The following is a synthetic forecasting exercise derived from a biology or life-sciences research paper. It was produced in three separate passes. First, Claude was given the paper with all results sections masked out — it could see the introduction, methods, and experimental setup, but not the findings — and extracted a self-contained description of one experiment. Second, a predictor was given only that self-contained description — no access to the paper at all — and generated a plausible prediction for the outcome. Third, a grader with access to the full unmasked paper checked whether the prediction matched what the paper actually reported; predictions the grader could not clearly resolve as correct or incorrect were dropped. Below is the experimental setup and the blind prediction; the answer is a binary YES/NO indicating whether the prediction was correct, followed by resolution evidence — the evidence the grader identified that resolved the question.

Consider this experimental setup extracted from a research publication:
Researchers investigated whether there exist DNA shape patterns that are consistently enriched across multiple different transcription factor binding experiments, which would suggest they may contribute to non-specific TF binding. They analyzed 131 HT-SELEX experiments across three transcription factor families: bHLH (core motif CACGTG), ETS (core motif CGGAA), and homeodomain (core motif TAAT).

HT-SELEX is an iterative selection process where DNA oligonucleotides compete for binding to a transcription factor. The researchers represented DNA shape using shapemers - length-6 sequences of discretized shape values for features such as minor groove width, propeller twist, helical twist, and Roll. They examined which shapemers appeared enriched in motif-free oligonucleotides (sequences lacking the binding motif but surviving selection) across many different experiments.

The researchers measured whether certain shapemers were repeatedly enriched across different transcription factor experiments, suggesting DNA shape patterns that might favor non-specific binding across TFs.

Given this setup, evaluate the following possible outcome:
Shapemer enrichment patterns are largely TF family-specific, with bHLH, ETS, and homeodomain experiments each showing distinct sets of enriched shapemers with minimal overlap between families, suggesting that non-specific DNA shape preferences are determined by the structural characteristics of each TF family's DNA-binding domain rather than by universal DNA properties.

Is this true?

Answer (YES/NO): NO